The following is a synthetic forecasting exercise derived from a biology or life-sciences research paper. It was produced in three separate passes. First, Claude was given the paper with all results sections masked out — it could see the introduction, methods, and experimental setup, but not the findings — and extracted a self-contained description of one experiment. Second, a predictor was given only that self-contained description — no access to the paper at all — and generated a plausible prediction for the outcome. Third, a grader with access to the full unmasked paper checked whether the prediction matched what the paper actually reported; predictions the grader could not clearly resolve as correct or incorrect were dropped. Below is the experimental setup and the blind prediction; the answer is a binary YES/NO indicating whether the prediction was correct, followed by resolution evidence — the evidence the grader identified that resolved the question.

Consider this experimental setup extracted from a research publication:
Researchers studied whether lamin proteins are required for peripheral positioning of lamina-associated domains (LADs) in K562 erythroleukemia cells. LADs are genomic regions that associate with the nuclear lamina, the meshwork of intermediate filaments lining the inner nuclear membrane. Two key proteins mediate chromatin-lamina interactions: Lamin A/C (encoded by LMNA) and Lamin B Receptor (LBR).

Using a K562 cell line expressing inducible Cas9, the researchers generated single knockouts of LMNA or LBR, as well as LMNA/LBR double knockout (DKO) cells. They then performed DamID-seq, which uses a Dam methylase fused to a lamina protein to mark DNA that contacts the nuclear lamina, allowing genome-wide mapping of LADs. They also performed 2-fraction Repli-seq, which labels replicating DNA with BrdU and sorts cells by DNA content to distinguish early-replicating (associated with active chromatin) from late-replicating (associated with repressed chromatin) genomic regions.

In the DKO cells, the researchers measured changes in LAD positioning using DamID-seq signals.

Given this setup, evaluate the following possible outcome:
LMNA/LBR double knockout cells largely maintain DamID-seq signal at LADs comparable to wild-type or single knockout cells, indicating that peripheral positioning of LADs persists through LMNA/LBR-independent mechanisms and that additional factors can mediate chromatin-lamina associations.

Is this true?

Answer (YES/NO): NO